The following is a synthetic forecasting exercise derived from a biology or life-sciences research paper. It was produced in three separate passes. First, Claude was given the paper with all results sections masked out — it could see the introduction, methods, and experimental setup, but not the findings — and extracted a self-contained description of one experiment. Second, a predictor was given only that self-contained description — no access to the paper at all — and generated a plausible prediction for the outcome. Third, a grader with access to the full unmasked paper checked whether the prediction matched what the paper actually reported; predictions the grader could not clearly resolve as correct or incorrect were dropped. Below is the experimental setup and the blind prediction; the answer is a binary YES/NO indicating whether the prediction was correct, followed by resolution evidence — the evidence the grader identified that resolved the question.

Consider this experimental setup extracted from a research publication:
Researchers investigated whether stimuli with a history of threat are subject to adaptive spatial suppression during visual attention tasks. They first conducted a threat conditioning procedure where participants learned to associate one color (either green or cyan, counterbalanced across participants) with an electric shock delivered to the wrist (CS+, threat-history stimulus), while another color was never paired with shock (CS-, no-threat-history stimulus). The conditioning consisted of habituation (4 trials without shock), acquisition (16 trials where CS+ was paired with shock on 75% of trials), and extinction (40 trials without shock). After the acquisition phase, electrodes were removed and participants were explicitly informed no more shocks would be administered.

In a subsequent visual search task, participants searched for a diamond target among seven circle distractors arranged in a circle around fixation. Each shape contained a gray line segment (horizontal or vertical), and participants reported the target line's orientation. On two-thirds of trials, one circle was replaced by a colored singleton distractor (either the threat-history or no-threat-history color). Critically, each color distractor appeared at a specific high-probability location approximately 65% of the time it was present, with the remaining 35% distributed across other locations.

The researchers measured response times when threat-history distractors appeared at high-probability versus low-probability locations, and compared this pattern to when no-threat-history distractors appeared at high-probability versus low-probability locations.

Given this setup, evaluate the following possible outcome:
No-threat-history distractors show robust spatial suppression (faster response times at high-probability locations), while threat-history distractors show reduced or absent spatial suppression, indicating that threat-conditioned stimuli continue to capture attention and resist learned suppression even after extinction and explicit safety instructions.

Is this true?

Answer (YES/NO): NO